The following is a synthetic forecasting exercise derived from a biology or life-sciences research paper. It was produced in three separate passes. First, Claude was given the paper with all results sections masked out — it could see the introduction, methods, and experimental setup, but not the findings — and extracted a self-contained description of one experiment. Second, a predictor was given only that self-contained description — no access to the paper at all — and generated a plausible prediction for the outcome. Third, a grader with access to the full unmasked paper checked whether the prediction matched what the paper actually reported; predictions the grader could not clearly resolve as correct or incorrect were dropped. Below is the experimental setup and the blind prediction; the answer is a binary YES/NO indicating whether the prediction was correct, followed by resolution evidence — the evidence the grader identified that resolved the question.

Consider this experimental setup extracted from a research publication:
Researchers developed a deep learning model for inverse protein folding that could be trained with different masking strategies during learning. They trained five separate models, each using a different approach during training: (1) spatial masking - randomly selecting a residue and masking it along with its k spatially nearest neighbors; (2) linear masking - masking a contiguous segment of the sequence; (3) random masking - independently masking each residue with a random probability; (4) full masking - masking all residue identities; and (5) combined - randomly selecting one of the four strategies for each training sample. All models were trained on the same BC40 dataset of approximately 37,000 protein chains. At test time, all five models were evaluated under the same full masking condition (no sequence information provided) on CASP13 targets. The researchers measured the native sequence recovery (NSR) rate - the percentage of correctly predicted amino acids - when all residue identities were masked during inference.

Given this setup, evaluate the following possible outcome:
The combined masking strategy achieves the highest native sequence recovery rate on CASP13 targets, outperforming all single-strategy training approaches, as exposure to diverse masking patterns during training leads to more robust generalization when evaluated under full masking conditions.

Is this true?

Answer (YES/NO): YES